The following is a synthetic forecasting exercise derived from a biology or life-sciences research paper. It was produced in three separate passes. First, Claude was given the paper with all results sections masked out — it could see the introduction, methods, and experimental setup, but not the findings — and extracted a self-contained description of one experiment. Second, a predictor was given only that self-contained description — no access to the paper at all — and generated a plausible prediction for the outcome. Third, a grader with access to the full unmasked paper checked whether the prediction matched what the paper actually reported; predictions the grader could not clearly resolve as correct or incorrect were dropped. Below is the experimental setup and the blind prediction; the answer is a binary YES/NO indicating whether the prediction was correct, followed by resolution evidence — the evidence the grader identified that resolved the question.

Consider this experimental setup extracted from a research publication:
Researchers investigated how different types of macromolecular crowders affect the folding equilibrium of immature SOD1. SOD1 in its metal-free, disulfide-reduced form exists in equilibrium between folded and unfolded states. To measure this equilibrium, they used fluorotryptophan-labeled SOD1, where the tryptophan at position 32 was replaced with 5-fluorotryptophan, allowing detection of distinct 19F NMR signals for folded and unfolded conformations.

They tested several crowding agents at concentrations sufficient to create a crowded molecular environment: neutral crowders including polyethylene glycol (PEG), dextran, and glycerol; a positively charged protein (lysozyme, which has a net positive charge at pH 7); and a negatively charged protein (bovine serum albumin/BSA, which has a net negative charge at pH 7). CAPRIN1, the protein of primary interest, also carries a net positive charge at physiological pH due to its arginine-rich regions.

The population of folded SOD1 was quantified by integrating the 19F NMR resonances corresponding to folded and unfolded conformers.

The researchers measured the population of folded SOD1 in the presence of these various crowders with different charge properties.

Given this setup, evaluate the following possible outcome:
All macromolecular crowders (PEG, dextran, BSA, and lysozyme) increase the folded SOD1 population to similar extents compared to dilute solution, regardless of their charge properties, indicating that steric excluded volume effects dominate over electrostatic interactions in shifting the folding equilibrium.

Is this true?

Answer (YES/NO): NO